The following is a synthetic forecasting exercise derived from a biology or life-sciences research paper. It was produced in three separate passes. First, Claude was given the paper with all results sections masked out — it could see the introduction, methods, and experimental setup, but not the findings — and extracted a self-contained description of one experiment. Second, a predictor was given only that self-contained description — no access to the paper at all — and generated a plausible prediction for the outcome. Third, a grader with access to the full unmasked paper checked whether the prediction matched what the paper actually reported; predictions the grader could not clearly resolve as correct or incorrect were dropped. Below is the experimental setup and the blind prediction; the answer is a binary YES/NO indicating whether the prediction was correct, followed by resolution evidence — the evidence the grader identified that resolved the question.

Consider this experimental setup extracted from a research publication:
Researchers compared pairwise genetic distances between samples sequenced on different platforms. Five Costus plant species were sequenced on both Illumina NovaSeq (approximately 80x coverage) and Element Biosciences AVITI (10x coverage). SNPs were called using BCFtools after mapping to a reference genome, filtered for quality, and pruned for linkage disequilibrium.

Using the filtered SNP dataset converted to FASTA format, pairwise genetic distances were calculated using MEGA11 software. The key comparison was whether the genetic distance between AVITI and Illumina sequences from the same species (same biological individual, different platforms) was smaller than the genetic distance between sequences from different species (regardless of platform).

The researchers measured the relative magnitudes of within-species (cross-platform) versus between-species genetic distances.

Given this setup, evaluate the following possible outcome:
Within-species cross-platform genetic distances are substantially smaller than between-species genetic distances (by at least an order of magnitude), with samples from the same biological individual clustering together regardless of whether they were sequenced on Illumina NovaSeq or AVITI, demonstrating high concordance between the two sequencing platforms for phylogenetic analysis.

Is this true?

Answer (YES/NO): YES